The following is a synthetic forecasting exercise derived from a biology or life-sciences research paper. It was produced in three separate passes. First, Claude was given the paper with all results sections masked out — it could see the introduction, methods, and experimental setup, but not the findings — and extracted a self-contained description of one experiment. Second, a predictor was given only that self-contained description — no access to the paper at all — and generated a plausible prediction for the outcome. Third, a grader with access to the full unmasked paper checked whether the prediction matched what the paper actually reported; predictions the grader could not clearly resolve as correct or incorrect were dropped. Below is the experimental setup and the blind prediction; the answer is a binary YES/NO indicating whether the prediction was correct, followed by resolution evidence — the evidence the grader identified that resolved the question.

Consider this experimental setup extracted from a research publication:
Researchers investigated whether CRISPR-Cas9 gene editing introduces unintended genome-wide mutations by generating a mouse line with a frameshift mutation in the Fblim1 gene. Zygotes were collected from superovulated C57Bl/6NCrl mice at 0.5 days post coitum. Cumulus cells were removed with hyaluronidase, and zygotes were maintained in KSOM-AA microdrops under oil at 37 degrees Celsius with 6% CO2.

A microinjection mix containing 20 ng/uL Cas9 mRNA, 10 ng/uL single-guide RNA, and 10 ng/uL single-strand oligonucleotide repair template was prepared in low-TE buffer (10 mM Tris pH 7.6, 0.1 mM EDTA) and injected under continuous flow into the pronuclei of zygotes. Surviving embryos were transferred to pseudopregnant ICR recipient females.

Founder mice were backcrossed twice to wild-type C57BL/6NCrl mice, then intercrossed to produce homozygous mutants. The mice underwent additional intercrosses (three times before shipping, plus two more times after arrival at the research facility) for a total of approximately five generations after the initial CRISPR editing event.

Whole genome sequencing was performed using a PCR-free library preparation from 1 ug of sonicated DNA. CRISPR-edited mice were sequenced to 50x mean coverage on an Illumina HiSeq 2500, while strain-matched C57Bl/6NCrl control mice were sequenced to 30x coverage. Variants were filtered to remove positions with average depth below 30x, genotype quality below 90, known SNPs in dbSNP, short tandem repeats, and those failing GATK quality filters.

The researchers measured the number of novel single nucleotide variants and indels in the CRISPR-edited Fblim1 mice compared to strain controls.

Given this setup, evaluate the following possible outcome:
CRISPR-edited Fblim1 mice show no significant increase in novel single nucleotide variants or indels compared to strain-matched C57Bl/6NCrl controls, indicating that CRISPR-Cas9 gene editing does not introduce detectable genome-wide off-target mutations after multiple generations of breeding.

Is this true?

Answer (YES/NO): YES